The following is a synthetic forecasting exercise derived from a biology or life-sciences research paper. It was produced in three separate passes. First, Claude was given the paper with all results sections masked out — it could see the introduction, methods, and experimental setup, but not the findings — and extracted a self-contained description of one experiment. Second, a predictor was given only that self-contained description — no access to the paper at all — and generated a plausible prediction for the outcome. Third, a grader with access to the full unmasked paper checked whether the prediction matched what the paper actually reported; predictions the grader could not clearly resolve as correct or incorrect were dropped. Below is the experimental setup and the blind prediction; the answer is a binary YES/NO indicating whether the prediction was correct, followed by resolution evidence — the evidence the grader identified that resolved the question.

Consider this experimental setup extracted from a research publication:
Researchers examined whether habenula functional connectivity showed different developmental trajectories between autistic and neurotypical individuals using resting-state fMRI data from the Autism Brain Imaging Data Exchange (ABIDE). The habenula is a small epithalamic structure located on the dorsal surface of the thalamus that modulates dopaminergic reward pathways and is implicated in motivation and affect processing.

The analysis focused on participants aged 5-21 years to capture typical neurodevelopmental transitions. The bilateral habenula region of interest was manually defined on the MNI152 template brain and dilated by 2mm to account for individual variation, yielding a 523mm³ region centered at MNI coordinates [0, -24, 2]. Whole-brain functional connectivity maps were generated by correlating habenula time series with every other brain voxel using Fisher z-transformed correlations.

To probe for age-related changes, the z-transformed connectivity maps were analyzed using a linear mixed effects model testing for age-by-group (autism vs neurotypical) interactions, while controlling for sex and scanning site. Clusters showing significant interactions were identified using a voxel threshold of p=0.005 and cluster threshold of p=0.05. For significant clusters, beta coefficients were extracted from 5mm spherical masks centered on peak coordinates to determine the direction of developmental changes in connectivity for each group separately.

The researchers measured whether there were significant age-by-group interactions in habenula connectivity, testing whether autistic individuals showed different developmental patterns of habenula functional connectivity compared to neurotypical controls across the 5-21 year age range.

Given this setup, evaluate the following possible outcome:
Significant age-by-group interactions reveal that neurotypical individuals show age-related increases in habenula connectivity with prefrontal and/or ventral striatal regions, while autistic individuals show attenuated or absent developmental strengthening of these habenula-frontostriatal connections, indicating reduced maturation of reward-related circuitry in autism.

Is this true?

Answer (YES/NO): NO